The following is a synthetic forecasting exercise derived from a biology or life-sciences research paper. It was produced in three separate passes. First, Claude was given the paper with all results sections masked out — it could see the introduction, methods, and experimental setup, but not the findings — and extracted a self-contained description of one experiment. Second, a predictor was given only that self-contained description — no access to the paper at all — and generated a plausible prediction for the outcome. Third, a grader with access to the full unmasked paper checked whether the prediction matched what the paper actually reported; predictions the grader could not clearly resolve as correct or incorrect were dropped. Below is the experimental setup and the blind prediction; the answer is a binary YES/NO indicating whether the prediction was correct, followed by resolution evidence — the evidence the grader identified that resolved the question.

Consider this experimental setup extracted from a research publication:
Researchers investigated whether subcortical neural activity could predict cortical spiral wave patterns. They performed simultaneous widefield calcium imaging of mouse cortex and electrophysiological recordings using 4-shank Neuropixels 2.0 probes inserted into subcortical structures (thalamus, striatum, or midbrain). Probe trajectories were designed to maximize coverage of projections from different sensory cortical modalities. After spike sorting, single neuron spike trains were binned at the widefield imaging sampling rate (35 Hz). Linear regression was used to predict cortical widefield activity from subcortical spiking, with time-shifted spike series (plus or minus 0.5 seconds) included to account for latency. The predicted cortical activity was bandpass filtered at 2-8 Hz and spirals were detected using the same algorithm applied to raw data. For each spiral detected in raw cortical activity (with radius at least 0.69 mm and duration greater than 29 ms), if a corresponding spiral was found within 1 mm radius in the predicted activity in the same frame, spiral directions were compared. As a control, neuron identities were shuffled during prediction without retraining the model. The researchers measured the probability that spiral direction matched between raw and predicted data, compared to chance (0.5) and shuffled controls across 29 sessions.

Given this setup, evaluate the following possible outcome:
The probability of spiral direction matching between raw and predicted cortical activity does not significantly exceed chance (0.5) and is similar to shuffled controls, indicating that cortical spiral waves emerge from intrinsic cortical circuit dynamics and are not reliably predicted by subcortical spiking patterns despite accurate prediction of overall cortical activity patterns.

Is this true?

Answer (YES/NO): NO